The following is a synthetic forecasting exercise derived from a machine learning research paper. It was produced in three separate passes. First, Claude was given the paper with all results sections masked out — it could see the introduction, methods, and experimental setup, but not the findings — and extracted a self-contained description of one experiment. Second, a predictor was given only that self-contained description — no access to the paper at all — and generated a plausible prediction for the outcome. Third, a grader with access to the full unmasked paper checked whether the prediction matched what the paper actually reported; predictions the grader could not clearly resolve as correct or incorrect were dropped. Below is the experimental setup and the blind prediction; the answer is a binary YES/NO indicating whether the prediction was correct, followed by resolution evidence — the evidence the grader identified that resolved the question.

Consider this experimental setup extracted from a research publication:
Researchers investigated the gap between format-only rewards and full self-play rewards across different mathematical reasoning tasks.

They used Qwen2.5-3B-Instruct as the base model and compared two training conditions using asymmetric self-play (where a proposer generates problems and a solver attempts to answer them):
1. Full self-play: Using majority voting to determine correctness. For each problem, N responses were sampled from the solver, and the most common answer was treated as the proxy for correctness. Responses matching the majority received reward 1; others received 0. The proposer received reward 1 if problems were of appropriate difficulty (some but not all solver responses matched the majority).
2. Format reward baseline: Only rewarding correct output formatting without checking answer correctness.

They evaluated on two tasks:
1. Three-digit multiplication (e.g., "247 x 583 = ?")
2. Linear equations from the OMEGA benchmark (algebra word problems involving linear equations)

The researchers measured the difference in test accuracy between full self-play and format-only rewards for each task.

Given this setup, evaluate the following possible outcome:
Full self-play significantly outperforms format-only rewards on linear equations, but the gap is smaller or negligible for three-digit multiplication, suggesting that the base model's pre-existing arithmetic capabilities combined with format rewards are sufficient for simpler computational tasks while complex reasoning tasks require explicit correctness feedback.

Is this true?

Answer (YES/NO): NO